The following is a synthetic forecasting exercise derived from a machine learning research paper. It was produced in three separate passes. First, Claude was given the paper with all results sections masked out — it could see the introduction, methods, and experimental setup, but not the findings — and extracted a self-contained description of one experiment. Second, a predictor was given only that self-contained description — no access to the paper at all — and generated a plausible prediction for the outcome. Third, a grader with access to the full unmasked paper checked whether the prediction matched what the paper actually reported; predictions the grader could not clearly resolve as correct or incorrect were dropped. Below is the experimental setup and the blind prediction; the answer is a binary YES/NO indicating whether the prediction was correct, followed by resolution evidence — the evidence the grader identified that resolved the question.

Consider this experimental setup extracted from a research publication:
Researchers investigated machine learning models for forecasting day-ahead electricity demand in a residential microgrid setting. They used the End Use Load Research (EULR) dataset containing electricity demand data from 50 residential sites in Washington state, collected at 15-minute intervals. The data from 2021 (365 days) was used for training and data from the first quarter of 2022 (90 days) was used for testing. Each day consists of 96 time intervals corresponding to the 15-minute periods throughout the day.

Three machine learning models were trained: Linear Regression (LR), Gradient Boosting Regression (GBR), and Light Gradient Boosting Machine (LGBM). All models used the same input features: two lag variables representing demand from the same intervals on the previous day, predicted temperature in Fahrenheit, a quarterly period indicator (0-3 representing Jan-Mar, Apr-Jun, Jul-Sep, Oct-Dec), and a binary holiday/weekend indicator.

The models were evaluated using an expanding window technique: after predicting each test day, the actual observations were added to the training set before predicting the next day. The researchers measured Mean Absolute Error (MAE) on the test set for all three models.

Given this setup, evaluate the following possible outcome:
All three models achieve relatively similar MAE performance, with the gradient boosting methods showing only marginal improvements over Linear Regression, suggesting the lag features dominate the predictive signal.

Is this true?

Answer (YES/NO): NO